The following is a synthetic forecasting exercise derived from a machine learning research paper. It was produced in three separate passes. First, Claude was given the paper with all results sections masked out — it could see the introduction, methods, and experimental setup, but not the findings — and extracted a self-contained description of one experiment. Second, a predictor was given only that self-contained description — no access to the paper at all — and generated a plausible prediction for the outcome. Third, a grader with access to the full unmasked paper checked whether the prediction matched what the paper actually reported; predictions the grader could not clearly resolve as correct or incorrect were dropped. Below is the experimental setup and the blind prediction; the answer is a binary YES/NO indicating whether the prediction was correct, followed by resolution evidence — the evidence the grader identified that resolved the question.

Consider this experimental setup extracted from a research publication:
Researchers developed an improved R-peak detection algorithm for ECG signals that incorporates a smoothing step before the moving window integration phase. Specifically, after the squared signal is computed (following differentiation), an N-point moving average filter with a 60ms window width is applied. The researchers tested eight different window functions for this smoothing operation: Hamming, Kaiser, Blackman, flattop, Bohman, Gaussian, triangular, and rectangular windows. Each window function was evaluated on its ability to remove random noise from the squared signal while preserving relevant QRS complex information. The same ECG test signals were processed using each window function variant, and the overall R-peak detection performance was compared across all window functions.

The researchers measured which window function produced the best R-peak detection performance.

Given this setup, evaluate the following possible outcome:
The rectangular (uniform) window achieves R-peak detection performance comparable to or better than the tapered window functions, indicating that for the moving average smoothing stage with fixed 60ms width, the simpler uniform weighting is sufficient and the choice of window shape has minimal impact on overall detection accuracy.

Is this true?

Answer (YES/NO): NO